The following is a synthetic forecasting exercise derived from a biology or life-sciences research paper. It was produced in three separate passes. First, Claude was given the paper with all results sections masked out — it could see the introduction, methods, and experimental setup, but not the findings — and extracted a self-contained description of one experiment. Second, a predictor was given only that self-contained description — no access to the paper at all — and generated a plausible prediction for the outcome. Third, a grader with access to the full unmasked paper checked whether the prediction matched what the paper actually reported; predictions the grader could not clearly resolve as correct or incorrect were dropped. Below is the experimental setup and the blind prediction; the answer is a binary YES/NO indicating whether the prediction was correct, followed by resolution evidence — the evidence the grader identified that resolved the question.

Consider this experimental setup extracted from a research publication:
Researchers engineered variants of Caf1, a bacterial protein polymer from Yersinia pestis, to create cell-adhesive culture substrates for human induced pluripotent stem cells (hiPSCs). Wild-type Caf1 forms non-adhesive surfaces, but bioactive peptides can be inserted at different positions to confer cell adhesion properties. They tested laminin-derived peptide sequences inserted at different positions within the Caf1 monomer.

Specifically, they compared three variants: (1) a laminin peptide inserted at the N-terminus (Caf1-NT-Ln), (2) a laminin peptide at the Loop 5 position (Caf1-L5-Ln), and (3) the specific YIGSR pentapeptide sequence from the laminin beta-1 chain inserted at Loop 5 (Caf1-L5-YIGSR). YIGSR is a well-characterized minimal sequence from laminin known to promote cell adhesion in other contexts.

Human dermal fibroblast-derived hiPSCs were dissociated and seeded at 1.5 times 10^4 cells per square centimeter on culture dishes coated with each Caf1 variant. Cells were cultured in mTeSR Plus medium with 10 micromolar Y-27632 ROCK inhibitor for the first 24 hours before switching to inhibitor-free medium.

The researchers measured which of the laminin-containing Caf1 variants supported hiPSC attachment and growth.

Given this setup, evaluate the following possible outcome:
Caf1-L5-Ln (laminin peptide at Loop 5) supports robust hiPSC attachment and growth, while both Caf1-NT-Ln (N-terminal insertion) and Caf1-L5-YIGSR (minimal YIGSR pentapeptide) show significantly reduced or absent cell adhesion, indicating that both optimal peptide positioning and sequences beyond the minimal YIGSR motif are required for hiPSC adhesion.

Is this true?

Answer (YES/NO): NO